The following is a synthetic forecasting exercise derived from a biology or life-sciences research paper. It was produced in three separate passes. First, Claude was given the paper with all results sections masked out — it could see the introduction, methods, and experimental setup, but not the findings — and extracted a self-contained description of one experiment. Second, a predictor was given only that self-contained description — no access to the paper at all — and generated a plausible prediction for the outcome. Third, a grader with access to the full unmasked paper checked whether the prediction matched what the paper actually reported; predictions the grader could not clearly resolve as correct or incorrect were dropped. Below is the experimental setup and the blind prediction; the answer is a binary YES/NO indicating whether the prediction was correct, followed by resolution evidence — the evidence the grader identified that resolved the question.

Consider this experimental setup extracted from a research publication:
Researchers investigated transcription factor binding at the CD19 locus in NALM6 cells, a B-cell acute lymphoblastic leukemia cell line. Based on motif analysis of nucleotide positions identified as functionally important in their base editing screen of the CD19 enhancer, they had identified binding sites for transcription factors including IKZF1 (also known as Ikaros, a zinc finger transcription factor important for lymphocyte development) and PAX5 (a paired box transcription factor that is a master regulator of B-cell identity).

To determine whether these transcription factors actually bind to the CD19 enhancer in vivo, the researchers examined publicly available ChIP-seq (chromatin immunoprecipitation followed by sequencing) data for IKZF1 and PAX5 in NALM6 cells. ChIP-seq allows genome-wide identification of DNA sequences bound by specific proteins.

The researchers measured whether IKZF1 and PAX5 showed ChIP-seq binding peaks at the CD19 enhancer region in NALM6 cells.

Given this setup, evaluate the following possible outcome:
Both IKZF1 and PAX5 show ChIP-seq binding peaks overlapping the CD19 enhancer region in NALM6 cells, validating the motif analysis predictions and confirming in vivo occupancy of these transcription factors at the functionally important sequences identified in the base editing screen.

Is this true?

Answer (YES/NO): YES